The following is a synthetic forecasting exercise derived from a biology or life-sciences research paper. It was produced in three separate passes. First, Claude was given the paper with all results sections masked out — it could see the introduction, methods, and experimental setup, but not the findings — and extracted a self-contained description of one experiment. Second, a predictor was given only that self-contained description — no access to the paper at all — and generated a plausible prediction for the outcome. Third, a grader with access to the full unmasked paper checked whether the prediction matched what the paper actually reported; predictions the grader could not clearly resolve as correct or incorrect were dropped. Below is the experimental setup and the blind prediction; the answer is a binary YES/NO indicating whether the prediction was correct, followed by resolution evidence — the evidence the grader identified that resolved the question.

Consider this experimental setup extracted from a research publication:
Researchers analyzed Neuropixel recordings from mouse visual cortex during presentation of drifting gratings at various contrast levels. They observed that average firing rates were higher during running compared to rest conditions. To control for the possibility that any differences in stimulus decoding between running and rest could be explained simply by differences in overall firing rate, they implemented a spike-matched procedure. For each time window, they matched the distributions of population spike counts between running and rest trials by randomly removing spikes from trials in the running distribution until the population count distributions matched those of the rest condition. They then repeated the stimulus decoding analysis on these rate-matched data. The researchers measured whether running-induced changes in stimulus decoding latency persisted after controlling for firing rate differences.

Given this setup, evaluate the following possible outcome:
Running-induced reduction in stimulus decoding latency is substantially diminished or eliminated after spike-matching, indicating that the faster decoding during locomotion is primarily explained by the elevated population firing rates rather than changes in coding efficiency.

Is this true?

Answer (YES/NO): NO